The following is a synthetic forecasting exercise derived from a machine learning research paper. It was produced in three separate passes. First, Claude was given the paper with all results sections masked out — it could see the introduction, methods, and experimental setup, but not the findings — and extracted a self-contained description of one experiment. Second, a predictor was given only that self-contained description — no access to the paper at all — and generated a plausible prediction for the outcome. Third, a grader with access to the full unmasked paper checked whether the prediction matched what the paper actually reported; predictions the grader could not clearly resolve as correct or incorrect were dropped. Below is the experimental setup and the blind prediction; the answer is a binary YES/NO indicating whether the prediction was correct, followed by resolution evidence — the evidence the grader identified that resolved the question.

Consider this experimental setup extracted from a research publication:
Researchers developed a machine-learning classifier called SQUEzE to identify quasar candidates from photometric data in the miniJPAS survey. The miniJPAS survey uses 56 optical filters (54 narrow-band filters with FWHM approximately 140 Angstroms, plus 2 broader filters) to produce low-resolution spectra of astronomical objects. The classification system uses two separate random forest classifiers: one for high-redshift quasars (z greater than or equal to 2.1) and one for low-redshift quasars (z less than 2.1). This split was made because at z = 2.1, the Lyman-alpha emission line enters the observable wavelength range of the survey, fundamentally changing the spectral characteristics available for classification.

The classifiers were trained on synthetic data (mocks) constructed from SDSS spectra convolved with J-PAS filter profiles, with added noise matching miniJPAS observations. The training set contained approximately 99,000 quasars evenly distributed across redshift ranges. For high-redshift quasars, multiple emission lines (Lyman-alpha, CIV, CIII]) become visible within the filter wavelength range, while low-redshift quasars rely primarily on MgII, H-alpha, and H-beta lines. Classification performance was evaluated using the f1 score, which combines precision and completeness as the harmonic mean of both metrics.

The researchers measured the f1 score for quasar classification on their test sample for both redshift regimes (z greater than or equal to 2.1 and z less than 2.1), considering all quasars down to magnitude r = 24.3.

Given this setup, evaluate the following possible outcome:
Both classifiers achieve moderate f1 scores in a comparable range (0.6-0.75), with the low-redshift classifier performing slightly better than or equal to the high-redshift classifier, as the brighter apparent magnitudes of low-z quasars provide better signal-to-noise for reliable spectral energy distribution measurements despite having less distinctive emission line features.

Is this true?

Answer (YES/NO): NO